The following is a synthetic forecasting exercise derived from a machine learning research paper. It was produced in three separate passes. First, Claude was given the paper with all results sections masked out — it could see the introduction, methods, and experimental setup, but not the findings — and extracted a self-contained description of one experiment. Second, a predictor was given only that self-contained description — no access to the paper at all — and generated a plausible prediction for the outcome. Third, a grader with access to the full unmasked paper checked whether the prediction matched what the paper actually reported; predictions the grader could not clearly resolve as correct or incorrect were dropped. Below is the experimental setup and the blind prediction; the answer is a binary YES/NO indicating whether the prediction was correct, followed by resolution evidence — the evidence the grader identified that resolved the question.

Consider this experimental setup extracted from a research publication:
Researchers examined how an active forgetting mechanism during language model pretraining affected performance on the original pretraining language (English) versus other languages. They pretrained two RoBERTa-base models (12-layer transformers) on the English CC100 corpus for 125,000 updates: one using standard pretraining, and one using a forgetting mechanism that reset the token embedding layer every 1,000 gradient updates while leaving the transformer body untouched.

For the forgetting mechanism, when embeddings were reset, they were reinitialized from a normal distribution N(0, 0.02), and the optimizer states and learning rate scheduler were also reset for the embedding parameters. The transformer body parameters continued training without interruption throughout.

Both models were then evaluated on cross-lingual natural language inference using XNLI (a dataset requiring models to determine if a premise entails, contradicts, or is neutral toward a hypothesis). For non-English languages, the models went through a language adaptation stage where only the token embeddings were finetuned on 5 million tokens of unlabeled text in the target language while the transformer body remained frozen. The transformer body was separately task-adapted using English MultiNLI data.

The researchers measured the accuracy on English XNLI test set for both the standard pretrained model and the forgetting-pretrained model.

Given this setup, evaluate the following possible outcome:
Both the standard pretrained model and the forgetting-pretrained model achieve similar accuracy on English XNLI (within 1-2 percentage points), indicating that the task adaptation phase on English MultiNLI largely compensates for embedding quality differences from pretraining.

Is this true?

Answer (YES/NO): YES